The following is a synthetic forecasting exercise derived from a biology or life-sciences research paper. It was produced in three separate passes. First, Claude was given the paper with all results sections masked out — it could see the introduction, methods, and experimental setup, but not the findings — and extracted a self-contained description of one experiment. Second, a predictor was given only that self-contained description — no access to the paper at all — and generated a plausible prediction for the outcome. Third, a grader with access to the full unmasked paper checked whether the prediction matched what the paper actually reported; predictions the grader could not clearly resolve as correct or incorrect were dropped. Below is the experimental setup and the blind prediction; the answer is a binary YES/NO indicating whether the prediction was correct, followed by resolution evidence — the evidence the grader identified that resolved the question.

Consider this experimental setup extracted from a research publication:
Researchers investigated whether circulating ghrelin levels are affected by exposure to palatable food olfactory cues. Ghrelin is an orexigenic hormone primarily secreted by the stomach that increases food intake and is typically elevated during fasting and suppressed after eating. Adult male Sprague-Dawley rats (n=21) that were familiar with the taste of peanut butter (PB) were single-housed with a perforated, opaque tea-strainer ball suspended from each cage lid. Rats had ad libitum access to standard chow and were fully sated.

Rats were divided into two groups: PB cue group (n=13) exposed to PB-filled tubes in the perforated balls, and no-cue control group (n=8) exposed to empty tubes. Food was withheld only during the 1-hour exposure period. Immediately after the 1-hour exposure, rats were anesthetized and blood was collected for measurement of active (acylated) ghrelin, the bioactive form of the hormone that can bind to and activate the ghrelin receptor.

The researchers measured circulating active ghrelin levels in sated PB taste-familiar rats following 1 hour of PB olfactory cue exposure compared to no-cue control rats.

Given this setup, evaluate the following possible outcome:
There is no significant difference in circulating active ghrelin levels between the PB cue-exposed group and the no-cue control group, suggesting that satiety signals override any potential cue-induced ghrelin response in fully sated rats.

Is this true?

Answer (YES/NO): NO